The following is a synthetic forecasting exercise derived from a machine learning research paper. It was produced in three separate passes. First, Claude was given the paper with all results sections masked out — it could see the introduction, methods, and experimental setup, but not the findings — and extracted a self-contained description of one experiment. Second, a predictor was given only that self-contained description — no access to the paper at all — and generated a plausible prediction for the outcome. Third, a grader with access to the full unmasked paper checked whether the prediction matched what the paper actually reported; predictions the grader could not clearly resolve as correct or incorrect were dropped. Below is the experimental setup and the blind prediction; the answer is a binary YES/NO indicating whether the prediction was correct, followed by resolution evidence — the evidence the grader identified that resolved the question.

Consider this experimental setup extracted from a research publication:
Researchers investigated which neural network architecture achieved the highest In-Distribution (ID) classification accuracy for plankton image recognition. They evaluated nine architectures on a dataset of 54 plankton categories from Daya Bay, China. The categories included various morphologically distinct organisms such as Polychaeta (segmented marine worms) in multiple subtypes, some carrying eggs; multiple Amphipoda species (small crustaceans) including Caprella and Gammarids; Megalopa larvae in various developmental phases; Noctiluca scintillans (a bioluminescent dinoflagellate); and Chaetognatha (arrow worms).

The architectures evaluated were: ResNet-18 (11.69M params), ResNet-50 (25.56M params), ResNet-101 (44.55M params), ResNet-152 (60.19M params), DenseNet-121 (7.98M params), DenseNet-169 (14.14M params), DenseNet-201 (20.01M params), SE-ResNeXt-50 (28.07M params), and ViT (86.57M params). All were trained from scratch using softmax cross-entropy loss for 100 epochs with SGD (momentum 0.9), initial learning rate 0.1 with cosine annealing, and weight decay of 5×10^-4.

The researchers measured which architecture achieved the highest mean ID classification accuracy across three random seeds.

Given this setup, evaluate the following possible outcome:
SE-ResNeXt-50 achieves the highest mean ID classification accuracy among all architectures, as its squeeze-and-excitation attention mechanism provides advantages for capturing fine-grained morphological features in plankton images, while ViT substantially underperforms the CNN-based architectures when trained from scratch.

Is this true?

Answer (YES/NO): NO